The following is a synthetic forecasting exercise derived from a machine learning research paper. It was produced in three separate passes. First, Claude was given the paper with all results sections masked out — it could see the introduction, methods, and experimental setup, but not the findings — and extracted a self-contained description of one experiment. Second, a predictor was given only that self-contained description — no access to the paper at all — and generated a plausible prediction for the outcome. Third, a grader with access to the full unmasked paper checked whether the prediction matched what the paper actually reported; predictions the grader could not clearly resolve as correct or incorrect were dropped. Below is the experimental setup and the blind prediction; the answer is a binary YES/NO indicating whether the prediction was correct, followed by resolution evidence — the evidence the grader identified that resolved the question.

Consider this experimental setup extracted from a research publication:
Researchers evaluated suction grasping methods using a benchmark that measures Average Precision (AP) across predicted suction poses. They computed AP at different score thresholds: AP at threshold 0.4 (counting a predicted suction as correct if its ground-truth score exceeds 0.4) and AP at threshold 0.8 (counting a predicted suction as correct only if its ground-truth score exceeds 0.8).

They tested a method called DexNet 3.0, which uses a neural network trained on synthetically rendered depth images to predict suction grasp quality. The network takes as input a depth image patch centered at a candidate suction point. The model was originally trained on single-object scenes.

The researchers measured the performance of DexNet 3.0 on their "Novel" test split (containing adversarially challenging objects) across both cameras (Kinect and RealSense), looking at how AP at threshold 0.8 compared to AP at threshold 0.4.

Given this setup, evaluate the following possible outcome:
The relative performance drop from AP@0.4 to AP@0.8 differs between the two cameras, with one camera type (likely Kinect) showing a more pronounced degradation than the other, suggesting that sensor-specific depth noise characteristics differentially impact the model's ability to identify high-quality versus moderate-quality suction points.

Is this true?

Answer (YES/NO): YES